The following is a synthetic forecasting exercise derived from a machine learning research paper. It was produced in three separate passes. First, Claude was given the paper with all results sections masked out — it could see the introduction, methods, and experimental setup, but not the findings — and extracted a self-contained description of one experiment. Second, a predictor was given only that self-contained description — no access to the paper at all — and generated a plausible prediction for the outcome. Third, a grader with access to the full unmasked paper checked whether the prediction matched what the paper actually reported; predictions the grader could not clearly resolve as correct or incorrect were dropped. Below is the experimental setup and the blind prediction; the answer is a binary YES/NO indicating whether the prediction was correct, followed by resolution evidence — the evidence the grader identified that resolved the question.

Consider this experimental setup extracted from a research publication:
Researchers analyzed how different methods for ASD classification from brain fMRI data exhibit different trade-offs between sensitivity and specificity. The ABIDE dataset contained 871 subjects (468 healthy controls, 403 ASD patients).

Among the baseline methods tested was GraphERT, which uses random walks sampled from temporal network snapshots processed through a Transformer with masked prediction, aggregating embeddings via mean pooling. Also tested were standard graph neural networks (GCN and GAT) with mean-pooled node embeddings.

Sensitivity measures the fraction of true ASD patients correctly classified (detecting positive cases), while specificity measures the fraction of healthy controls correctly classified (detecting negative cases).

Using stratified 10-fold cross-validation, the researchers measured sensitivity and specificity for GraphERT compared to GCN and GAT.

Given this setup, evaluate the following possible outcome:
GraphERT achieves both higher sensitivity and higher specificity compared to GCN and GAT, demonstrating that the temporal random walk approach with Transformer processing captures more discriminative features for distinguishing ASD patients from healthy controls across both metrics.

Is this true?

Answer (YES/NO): NO